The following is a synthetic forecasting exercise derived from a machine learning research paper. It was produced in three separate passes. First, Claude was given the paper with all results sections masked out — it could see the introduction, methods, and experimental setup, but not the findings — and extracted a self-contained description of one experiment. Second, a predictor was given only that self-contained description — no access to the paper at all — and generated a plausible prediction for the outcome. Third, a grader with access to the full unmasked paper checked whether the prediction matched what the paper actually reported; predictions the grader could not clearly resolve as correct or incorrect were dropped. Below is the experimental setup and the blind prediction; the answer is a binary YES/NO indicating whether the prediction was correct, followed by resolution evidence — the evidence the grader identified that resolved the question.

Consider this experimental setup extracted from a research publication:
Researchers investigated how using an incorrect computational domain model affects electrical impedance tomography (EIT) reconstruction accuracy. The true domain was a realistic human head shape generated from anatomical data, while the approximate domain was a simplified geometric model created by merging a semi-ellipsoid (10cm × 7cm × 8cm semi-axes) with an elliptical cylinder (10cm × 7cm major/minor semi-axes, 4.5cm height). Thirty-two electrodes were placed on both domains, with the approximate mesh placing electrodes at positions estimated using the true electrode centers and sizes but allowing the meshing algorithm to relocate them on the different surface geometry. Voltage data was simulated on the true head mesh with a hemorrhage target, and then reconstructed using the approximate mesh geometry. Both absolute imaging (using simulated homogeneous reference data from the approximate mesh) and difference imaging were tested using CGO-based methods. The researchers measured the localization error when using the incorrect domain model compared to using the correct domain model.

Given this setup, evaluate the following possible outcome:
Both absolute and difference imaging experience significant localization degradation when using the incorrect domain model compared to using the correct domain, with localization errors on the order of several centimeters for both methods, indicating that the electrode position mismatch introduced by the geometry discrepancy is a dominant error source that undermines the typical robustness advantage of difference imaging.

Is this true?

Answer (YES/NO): NO